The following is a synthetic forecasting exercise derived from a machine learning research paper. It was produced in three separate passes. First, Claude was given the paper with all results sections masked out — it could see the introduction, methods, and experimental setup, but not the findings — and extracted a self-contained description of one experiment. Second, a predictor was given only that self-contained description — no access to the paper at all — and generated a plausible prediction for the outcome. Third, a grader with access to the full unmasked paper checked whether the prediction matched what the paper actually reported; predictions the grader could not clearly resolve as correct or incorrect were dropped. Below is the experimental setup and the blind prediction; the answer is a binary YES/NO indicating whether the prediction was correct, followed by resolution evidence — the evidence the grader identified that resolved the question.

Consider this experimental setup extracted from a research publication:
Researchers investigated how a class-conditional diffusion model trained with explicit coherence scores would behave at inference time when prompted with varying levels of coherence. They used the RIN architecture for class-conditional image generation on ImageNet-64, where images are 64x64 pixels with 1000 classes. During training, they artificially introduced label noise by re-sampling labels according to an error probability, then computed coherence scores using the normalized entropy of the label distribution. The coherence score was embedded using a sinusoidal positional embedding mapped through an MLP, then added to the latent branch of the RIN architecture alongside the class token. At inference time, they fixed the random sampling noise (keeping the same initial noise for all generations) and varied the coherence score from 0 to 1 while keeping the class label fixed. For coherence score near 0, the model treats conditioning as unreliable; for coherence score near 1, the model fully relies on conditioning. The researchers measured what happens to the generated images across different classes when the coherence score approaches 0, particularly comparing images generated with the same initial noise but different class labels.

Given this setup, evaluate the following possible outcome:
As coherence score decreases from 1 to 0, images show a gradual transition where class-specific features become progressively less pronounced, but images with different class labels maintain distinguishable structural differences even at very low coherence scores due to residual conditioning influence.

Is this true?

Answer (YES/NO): NO